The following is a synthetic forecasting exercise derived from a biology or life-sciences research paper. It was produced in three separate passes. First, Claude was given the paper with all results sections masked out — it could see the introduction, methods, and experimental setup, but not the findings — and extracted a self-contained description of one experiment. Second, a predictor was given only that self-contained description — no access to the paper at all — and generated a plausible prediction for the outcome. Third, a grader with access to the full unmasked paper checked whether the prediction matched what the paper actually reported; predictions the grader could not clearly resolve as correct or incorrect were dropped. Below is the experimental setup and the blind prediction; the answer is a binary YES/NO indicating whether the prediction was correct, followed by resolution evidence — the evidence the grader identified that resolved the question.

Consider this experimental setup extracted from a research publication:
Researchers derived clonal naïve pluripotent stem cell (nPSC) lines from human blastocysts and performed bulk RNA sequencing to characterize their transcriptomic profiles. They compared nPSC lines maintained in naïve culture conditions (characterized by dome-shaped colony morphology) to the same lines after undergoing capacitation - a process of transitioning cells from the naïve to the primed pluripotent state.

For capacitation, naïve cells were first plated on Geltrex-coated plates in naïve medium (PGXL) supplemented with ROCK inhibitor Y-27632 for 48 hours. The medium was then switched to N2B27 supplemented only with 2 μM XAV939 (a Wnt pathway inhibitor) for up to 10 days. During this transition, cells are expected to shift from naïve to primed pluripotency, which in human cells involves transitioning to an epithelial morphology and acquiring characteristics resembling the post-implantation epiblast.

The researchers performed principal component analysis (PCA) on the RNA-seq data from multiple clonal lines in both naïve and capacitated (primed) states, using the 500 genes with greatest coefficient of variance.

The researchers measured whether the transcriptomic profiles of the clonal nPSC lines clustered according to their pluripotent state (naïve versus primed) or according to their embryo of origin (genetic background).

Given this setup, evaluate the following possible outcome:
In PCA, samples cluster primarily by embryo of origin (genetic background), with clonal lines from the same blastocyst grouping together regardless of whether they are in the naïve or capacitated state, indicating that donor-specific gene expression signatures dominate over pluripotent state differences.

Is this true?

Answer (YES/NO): NO